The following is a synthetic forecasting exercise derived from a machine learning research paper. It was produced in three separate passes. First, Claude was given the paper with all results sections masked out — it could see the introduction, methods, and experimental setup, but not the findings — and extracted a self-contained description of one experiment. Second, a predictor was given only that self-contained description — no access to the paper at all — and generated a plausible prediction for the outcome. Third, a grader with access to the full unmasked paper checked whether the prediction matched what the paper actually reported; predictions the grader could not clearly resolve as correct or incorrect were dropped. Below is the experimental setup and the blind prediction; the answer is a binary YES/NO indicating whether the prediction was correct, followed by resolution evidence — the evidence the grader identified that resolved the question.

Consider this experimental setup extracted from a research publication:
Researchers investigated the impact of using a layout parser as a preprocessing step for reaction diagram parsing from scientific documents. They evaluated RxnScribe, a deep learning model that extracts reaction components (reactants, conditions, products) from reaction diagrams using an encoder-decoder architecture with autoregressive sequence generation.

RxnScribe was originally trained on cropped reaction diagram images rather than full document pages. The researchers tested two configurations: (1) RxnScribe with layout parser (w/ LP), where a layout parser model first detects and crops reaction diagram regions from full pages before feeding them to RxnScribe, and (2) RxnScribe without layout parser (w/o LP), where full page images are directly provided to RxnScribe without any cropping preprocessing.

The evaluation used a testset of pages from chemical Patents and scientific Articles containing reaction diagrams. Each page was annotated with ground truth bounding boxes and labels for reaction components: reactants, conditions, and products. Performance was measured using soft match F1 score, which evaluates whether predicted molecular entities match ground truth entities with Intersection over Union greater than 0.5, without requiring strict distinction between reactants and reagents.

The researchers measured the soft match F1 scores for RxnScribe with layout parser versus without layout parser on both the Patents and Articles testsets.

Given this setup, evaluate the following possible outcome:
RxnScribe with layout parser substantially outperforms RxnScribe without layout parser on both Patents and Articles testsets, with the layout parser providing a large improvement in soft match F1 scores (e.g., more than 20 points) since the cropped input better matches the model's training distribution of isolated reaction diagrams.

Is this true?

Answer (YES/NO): NO